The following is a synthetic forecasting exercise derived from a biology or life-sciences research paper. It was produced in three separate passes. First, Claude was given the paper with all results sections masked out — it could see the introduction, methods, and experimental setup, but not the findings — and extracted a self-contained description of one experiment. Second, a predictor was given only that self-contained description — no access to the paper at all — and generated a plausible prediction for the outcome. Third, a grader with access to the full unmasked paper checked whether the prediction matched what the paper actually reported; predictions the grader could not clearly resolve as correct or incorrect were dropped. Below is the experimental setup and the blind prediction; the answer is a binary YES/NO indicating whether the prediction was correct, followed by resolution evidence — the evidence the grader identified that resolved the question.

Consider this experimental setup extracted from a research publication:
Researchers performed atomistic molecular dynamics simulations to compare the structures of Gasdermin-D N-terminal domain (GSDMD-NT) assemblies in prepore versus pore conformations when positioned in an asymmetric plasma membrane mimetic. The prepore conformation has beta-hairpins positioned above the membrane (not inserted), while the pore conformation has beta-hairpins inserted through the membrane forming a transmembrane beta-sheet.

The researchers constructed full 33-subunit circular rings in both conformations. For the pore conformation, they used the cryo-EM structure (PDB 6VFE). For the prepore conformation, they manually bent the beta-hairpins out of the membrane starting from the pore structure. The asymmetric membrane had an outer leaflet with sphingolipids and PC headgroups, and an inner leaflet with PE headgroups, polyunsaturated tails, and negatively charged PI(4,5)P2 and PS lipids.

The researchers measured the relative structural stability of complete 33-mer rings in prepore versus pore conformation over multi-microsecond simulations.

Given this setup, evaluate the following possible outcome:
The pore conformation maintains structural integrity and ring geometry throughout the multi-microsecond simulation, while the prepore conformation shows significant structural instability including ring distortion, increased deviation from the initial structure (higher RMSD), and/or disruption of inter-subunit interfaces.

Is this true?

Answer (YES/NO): YES